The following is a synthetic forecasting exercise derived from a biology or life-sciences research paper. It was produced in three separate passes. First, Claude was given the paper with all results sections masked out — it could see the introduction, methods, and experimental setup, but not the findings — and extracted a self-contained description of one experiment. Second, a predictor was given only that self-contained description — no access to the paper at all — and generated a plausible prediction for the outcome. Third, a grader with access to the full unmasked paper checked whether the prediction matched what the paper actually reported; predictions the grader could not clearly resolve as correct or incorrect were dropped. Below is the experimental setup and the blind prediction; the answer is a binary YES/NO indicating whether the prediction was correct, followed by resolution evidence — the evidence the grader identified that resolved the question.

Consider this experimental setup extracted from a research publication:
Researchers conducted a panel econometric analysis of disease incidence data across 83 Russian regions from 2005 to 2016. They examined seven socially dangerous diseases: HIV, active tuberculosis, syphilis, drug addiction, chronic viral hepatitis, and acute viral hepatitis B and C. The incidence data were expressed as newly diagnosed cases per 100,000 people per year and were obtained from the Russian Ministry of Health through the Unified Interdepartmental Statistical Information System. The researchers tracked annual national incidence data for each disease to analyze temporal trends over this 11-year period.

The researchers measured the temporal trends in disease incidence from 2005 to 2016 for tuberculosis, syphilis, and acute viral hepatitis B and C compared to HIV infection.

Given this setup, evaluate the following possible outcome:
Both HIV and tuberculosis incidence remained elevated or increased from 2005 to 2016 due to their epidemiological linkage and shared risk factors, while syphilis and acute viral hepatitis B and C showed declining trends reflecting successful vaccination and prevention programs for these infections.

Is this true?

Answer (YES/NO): NO